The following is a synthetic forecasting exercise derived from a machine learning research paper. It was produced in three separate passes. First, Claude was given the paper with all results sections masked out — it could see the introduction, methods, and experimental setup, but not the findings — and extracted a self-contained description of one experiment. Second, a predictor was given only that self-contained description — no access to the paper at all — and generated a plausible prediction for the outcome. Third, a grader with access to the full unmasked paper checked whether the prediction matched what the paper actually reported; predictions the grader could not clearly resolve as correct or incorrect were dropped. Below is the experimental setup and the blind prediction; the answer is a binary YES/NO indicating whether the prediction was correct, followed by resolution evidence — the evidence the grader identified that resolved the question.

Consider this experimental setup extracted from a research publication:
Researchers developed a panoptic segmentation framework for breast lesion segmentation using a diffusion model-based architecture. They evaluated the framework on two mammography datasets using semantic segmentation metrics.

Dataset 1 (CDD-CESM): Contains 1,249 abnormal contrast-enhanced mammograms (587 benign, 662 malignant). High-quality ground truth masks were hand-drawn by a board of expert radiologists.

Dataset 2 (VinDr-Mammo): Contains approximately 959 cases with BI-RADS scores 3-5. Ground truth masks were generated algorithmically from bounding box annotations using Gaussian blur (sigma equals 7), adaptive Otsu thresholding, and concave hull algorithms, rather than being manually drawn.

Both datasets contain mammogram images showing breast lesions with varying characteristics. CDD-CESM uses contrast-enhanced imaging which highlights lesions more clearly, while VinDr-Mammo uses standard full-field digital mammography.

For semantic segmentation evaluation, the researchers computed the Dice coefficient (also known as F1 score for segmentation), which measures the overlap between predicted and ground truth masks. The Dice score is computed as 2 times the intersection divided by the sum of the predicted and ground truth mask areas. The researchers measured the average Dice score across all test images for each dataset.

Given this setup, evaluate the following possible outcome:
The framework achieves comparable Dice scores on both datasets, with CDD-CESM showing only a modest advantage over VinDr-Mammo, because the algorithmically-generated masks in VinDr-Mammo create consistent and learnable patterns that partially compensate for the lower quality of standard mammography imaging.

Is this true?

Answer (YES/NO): NO